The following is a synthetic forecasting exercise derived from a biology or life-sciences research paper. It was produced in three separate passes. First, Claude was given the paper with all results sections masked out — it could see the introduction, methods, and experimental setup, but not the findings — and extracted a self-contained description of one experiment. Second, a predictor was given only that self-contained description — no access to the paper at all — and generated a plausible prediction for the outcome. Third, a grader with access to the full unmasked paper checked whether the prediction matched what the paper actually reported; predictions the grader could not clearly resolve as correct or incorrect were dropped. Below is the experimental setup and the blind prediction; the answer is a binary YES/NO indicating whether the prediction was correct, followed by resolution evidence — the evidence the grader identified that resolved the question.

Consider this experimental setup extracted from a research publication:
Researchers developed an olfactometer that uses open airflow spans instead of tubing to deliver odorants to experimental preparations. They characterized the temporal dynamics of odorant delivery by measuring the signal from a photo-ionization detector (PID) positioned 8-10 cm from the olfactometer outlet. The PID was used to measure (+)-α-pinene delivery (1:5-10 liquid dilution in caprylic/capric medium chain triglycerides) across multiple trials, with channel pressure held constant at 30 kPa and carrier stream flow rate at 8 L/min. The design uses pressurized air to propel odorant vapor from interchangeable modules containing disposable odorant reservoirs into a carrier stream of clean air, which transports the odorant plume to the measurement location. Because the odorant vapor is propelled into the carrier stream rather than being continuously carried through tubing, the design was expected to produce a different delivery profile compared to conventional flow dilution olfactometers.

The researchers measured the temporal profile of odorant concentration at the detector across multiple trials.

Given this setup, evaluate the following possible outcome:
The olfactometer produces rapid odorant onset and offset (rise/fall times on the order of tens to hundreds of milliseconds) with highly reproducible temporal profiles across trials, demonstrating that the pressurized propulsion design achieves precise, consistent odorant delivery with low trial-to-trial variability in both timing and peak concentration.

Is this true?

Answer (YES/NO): NO